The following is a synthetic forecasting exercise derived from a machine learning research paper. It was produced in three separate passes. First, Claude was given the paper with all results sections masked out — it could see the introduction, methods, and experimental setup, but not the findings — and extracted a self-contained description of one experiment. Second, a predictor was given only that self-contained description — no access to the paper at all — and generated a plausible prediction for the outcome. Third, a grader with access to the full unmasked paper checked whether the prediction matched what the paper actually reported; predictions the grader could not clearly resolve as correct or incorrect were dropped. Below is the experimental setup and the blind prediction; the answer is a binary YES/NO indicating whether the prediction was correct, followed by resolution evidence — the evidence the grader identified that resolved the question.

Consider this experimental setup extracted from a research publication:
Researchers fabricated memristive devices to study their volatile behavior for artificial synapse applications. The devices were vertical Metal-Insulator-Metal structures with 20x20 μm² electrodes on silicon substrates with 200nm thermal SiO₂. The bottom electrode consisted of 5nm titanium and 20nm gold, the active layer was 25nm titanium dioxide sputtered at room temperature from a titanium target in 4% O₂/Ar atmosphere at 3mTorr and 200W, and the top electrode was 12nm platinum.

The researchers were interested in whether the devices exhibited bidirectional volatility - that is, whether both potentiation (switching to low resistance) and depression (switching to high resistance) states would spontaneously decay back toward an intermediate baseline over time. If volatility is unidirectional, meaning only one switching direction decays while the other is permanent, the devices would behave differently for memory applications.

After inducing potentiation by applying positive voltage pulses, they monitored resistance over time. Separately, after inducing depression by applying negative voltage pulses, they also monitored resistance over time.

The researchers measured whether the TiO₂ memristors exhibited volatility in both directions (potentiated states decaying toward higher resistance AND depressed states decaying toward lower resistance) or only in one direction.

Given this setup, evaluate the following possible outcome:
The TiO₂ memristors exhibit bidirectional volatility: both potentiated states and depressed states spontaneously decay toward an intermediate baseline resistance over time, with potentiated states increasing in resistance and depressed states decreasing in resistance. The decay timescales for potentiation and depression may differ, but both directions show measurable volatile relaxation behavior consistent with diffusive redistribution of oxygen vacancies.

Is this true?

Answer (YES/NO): YES